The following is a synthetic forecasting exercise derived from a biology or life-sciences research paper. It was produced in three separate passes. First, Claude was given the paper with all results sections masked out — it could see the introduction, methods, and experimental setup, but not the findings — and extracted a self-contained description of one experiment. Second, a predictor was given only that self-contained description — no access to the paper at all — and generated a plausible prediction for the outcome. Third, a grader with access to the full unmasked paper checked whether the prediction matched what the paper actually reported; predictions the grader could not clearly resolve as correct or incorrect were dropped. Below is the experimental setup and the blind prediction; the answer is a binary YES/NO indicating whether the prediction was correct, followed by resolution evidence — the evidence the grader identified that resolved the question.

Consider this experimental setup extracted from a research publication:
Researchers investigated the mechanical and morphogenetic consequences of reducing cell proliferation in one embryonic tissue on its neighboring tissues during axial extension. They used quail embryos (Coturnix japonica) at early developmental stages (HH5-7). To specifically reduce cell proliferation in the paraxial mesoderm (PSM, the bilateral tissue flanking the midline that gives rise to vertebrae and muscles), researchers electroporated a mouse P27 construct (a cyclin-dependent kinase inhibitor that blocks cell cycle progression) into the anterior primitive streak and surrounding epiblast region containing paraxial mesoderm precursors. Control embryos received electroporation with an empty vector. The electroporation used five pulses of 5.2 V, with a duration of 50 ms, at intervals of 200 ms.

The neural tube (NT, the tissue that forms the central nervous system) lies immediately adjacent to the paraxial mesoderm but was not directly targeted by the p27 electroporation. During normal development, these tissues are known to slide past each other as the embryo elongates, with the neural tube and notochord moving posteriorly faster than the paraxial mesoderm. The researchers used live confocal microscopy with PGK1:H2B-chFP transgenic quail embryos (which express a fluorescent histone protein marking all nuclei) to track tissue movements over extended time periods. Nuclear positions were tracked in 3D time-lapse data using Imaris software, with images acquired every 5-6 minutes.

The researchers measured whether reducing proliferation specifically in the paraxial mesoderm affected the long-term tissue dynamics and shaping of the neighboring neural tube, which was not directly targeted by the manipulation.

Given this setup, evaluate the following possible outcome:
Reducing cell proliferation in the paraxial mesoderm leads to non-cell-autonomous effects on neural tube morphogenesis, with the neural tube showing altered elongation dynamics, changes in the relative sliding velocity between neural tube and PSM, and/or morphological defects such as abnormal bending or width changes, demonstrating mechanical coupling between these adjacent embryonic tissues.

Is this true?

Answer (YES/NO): YES